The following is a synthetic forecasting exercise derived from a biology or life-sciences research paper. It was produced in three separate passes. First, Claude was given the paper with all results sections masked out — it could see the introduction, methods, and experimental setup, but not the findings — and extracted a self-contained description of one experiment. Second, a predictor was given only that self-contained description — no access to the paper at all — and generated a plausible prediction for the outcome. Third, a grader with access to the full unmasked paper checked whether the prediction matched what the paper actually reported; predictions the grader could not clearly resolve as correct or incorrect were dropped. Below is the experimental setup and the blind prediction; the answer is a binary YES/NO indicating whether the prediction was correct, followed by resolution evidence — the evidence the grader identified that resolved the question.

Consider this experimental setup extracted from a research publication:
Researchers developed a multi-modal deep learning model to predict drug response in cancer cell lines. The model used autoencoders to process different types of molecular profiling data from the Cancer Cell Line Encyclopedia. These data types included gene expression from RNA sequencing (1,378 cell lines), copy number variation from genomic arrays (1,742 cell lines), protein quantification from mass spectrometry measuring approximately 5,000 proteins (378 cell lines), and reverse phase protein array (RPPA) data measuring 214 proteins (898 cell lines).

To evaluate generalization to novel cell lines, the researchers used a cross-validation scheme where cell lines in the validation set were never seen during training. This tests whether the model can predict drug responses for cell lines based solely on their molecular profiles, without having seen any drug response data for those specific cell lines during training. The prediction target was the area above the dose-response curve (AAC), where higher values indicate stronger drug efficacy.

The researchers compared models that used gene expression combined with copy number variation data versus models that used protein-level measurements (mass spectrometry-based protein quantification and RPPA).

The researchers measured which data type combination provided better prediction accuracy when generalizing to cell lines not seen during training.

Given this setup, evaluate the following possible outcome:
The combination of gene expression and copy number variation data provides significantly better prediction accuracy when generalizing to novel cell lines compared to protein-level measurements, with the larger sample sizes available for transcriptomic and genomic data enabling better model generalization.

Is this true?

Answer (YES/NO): YES